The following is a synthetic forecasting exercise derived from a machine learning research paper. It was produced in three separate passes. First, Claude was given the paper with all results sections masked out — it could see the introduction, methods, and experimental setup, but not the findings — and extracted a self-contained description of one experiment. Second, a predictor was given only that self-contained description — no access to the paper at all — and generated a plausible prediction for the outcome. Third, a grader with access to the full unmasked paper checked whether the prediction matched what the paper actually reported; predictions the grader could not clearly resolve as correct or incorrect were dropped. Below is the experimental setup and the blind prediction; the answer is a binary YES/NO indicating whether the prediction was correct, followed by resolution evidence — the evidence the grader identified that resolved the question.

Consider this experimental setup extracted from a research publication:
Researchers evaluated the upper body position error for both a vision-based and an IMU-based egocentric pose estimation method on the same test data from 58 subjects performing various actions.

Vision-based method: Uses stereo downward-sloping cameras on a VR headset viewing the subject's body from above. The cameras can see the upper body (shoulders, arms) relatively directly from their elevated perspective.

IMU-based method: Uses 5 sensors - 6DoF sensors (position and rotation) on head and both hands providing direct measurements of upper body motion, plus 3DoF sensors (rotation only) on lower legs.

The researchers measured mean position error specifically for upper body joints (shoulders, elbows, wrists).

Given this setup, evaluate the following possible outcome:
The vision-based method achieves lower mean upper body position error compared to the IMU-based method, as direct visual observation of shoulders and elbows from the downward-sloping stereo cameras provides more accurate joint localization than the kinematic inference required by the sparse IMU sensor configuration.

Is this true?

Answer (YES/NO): YES